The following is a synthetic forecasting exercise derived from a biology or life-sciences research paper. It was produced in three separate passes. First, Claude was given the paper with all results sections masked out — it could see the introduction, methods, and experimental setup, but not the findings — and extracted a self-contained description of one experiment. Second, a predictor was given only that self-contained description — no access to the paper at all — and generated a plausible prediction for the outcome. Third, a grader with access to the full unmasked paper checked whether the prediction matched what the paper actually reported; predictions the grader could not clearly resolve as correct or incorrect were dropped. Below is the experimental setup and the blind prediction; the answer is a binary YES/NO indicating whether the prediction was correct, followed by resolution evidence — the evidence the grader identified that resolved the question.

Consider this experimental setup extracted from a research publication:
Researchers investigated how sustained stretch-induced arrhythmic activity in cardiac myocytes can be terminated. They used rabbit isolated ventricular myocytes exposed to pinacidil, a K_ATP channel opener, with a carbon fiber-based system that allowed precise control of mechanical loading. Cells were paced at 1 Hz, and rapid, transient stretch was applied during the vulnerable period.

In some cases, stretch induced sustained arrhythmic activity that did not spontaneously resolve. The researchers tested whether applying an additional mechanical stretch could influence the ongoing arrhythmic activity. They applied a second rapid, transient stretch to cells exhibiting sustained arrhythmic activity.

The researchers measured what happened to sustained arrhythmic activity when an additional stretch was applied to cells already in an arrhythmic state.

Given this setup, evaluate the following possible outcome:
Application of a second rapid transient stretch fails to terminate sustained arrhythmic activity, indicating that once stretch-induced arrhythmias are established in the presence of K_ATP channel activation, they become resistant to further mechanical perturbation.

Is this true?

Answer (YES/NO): NO